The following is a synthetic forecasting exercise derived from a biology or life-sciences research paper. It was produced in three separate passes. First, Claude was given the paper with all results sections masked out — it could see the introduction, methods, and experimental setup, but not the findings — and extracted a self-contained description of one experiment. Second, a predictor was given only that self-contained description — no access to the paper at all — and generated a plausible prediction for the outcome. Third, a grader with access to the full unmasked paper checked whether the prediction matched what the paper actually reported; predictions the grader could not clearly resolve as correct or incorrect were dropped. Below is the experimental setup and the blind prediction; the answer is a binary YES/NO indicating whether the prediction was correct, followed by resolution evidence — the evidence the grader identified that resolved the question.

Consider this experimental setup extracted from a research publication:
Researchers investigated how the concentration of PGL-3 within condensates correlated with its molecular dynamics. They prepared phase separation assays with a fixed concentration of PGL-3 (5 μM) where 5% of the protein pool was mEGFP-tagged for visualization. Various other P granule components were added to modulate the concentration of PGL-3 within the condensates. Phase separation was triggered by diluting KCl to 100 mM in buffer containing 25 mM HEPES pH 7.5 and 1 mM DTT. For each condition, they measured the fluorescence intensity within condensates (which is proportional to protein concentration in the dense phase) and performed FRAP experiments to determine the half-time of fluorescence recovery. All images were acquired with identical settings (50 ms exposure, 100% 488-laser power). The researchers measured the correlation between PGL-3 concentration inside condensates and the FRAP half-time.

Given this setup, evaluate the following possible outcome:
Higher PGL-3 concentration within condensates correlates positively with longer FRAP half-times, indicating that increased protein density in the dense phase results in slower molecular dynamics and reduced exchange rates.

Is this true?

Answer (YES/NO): NO